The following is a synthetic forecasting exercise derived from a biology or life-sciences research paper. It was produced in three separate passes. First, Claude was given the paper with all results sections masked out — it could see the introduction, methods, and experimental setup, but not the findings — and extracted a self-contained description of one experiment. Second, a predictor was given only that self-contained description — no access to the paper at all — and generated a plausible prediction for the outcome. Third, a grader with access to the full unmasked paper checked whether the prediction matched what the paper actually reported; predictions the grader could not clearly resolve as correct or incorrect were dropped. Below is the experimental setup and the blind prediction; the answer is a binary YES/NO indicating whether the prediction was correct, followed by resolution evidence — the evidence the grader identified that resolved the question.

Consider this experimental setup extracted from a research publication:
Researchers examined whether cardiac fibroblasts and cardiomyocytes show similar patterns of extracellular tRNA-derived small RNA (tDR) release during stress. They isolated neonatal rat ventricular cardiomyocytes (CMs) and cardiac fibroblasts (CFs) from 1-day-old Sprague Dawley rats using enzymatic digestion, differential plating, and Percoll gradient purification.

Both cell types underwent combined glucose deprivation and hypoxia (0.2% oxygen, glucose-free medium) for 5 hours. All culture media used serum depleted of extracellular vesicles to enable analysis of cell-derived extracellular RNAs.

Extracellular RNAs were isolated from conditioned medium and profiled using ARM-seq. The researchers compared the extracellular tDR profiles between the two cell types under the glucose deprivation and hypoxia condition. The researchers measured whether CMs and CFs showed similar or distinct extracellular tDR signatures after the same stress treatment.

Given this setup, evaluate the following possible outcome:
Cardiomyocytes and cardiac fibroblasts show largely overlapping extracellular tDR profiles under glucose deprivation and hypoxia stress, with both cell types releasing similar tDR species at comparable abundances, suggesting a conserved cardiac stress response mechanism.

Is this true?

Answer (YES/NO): NO